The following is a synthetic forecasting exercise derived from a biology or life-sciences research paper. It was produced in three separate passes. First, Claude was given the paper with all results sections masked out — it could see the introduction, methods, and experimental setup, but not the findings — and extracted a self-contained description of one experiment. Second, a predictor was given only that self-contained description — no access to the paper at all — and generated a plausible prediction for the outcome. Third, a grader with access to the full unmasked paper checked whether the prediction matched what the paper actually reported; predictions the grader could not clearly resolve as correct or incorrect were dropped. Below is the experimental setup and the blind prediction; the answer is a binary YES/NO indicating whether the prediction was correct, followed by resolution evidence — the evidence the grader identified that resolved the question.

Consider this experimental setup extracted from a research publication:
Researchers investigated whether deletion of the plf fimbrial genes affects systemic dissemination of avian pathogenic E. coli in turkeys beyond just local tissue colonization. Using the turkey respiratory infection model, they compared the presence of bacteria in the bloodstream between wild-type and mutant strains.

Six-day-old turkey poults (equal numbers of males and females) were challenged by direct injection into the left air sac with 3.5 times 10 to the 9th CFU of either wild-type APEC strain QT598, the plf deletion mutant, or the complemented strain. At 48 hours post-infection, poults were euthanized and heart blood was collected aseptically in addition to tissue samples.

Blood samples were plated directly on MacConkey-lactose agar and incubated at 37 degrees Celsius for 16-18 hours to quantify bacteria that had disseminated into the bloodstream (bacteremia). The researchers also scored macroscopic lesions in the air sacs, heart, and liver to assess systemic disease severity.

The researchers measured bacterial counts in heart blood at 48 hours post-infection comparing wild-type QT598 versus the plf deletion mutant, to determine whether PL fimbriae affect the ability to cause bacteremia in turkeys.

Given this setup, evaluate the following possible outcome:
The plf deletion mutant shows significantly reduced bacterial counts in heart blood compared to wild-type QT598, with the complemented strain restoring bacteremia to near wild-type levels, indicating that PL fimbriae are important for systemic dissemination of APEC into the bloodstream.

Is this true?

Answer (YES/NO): NO